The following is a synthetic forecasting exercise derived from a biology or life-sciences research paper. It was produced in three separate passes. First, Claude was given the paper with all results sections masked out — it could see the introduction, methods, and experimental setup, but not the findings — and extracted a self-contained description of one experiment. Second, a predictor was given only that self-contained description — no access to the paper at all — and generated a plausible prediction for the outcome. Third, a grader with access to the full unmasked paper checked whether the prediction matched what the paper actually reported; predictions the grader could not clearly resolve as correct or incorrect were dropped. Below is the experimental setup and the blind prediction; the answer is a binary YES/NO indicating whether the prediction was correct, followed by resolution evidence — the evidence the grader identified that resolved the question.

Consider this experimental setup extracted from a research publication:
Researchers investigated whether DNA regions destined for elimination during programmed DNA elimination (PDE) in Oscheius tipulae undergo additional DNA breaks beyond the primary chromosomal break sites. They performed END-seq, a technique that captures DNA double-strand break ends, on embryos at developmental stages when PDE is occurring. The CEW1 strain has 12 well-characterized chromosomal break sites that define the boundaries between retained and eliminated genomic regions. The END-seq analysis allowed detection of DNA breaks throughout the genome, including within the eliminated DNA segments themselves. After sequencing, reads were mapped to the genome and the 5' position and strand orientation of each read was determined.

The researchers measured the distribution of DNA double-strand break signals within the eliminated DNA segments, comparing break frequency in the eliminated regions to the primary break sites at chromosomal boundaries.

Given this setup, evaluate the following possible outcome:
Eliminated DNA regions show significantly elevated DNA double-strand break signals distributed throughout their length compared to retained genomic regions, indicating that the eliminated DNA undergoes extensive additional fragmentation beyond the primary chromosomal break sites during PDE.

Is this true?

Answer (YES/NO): NO